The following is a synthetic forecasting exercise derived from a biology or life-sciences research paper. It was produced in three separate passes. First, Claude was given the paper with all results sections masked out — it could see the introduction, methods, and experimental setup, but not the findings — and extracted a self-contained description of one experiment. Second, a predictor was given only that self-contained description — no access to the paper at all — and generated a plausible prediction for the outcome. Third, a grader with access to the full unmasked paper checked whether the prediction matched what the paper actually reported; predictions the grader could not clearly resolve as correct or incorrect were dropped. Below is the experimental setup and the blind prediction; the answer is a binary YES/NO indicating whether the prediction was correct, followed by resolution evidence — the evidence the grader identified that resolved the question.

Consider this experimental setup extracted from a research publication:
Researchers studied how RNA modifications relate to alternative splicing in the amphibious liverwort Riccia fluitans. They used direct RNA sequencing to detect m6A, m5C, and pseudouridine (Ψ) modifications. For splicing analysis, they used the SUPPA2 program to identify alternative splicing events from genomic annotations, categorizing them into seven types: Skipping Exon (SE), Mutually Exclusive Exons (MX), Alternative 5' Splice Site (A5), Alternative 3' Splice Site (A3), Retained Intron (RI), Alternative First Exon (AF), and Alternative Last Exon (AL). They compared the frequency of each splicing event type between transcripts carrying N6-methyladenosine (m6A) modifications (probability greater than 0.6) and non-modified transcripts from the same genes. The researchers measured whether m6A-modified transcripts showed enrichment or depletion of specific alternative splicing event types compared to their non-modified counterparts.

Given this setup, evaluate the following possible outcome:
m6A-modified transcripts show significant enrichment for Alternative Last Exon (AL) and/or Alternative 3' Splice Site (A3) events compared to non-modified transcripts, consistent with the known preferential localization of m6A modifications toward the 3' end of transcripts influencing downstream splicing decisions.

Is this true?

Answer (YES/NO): YES